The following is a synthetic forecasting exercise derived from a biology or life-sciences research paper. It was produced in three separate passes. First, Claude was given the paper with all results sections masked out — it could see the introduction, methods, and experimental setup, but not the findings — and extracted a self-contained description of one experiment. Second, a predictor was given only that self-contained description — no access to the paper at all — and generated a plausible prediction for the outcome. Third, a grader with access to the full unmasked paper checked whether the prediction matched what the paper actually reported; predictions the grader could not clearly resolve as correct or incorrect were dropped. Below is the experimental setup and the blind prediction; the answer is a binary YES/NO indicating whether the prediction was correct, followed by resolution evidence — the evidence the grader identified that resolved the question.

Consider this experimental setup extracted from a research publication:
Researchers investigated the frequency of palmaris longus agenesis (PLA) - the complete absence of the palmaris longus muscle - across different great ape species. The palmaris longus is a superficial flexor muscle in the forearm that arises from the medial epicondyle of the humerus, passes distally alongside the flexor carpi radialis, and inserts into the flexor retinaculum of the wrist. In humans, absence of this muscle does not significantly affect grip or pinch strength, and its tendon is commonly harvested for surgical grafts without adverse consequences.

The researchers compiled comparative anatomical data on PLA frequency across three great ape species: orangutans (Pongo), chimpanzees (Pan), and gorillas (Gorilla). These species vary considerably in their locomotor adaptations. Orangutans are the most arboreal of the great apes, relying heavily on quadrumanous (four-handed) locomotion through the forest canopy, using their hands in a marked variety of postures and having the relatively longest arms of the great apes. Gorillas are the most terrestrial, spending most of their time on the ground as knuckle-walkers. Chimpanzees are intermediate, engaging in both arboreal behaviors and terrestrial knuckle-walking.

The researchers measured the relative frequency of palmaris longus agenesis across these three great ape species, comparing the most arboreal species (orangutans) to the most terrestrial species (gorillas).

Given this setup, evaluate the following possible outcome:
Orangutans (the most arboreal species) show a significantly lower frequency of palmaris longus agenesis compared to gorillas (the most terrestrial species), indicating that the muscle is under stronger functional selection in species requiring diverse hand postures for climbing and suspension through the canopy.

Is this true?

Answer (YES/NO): YES